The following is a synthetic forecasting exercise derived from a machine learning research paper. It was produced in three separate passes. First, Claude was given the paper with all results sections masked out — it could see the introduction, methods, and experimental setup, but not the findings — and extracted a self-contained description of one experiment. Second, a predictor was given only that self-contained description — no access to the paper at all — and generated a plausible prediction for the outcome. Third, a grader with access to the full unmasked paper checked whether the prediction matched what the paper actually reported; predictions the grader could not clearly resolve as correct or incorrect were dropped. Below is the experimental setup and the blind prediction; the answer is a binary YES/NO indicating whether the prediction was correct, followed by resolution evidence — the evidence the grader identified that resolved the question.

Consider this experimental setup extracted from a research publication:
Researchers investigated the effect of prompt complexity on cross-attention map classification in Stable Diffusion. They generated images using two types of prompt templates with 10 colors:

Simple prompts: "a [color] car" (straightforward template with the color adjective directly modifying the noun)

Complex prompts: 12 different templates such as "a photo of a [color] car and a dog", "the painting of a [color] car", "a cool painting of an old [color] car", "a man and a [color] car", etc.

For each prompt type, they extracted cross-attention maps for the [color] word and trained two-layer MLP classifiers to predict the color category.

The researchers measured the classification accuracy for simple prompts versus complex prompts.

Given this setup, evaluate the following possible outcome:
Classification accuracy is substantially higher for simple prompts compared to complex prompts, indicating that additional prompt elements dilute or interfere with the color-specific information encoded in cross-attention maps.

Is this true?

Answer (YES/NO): NO